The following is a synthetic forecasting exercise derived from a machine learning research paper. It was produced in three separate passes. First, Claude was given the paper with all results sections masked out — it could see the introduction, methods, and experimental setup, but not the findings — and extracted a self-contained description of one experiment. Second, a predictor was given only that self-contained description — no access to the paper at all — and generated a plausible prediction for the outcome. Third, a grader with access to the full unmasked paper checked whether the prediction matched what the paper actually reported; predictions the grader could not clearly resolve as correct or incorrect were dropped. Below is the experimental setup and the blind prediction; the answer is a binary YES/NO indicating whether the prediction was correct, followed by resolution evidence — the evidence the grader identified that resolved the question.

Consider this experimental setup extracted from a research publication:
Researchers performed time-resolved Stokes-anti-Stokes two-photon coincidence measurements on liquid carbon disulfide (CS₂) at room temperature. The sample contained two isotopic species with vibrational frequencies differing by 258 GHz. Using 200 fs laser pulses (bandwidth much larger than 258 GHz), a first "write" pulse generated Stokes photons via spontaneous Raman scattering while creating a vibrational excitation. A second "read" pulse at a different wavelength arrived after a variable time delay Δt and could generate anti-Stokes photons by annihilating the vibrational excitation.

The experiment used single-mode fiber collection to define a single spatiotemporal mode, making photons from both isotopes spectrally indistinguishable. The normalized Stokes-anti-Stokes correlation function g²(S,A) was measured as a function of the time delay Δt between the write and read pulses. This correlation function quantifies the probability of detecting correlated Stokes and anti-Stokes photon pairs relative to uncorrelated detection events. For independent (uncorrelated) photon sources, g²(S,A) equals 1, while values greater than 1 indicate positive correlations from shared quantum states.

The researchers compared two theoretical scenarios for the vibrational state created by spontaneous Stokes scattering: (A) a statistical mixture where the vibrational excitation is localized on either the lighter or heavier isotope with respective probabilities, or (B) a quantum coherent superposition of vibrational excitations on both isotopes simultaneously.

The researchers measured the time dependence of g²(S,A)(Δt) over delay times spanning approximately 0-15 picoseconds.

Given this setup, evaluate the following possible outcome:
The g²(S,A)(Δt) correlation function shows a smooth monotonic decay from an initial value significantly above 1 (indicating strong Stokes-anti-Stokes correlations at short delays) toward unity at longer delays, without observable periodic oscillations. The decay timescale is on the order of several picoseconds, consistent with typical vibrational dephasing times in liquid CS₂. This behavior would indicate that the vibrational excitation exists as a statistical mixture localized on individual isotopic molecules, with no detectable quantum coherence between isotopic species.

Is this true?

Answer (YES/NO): NO